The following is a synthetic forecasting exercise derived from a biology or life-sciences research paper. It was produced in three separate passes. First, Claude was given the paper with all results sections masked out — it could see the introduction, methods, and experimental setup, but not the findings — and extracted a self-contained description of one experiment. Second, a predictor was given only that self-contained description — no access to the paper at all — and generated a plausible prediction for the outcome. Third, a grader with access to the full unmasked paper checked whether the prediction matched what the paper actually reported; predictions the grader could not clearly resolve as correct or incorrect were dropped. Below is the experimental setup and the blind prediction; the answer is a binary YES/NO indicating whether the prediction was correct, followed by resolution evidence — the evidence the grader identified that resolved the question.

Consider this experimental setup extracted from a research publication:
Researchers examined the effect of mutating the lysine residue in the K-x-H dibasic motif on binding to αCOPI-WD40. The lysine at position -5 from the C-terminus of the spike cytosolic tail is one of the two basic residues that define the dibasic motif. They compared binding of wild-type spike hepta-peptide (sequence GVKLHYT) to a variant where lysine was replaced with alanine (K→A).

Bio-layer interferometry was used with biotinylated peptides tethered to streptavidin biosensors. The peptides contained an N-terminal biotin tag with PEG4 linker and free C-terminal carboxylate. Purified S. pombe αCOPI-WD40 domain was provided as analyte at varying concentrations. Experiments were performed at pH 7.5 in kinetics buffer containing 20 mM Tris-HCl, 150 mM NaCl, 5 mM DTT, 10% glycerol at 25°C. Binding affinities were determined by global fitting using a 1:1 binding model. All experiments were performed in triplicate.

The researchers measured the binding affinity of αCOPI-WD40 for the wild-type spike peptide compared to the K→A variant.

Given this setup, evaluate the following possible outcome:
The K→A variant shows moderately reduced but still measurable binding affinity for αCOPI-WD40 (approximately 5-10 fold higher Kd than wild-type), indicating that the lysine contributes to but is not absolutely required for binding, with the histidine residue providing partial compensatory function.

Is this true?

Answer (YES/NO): NO